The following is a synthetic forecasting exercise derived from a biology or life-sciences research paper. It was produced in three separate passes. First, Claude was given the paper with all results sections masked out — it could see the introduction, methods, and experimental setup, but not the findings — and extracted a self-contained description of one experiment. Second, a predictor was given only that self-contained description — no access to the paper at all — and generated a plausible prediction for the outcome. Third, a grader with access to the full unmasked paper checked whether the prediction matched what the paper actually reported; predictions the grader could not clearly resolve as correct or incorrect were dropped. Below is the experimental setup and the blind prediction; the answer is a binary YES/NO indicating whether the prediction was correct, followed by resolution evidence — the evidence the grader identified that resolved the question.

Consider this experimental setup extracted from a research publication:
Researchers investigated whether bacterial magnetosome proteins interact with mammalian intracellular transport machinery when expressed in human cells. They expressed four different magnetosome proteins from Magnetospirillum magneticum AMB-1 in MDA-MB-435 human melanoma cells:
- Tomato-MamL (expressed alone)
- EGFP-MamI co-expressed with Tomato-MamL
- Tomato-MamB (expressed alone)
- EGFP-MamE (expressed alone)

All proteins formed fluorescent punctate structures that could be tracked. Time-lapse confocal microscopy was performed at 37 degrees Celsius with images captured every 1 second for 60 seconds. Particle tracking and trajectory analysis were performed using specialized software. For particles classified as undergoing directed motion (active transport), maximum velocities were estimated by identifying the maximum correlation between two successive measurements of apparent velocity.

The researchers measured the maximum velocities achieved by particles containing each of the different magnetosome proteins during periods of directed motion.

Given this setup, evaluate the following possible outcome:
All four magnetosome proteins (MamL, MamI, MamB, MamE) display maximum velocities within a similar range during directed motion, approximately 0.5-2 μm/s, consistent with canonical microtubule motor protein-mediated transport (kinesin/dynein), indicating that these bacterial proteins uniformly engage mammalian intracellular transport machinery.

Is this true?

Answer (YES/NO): NO